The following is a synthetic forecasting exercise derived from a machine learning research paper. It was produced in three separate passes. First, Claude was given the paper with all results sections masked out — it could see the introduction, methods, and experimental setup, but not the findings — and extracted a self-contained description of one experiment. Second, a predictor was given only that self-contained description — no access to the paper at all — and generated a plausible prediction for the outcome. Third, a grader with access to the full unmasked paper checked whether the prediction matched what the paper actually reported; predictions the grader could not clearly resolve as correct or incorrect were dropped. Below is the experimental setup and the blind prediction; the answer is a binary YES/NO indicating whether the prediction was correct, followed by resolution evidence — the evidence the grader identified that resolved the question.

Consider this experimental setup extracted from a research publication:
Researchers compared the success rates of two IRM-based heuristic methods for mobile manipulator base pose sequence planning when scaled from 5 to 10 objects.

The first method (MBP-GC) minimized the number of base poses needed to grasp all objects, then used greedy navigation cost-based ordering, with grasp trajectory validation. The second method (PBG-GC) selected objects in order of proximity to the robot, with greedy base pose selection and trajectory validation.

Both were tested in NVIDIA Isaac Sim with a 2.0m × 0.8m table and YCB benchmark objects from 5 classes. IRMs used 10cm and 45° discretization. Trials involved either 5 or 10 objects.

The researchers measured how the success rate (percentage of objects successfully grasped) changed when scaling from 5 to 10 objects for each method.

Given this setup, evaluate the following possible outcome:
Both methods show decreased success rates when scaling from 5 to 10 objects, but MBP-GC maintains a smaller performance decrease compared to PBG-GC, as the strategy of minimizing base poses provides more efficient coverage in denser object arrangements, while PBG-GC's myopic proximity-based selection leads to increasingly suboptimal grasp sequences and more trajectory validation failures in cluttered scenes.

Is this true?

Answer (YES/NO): NO